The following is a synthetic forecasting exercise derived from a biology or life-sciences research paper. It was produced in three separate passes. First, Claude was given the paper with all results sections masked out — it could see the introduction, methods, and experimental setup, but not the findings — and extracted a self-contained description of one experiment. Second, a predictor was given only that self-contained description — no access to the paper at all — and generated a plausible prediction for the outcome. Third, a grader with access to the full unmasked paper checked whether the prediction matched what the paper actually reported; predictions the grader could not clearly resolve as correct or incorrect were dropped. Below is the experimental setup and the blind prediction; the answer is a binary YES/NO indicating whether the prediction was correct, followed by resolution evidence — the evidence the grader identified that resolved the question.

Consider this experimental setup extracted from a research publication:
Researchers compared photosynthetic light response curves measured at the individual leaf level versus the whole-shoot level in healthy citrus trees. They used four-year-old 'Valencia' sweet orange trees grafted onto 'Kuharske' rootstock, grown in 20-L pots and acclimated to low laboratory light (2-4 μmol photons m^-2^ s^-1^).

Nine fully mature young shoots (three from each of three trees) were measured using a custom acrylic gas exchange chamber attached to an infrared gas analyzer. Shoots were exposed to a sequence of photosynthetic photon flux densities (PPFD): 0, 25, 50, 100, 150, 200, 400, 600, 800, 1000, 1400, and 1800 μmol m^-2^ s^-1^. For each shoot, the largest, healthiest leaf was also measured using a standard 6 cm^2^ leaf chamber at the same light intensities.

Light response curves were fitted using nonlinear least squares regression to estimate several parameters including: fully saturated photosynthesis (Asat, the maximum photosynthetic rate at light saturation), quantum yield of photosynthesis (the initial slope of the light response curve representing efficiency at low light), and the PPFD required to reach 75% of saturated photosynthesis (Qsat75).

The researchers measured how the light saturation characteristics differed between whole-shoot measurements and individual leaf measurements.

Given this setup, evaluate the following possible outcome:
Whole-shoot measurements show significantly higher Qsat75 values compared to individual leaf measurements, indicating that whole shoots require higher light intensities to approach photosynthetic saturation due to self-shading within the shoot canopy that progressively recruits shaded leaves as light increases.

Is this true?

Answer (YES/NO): YES